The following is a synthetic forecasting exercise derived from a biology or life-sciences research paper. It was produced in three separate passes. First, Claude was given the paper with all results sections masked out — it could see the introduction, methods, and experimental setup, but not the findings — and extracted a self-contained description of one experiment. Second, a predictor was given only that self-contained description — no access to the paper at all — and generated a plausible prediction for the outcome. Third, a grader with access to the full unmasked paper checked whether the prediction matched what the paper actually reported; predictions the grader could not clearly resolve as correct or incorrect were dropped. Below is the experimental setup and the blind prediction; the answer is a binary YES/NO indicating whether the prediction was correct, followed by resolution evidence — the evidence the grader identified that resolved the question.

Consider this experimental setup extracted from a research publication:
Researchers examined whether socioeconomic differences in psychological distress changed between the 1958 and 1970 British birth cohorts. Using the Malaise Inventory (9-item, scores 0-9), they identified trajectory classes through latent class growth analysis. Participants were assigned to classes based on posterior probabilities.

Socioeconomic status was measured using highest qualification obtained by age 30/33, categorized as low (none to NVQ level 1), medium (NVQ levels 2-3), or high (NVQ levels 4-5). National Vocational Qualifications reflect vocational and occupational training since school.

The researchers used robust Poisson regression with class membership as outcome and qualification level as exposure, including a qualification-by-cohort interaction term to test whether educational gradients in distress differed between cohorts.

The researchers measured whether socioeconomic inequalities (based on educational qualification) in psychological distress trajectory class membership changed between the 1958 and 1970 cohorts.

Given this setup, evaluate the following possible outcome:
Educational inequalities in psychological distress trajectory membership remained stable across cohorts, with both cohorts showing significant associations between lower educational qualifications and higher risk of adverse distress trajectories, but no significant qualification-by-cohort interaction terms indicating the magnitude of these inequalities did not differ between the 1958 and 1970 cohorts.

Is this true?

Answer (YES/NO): NO